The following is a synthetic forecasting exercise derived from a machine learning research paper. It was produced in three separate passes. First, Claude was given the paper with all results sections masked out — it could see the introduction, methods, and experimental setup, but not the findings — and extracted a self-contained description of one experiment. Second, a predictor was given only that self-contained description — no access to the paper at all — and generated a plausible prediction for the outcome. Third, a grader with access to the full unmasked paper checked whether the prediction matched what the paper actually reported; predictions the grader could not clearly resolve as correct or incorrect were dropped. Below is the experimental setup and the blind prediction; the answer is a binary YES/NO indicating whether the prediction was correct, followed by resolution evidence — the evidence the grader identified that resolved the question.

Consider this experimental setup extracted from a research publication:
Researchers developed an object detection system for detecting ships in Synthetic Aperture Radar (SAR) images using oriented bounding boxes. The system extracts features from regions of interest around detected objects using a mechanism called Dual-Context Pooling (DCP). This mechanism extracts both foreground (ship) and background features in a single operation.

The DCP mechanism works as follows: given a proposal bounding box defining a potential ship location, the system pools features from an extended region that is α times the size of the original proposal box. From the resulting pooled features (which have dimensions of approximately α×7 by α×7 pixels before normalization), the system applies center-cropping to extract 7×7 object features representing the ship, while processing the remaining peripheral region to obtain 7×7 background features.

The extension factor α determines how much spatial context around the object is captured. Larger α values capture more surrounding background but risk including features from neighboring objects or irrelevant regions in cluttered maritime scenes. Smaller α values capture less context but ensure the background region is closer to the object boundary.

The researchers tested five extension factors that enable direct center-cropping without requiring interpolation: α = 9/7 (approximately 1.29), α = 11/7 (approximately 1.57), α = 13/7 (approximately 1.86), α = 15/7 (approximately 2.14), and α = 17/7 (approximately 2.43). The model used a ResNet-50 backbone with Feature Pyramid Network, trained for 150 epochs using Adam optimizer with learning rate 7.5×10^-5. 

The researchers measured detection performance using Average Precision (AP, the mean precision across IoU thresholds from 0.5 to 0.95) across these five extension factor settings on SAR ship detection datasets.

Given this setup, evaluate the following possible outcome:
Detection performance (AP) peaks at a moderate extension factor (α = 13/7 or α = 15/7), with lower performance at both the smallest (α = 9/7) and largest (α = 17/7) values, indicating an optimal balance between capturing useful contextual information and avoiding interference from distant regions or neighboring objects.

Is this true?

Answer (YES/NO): YES